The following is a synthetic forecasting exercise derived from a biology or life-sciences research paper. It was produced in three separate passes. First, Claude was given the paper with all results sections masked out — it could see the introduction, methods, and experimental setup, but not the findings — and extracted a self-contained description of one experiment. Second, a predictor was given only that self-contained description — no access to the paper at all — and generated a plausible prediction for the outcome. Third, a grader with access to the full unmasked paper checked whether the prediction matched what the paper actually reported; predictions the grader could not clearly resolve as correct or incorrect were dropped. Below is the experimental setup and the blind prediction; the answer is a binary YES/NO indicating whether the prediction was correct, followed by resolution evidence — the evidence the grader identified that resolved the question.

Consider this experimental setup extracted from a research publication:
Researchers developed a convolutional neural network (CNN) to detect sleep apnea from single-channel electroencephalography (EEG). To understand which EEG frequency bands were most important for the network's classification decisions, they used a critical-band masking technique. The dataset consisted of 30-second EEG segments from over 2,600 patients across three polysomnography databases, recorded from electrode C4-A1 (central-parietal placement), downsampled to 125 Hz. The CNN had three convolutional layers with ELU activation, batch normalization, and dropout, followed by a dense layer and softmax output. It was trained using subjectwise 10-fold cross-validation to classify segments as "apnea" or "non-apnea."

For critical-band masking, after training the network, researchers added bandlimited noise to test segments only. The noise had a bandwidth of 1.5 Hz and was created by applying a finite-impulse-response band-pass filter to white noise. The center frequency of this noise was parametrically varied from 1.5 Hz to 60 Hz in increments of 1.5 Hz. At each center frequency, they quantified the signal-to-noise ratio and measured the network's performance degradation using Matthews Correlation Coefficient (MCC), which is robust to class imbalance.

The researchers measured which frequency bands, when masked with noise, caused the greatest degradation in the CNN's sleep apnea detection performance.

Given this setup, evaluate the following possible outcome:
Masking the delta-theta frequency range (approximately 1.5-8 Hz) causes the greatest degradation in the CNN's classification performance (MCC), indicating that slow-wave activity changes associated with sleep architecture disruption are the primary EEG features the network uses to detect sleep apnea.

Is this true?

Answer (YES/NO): NO